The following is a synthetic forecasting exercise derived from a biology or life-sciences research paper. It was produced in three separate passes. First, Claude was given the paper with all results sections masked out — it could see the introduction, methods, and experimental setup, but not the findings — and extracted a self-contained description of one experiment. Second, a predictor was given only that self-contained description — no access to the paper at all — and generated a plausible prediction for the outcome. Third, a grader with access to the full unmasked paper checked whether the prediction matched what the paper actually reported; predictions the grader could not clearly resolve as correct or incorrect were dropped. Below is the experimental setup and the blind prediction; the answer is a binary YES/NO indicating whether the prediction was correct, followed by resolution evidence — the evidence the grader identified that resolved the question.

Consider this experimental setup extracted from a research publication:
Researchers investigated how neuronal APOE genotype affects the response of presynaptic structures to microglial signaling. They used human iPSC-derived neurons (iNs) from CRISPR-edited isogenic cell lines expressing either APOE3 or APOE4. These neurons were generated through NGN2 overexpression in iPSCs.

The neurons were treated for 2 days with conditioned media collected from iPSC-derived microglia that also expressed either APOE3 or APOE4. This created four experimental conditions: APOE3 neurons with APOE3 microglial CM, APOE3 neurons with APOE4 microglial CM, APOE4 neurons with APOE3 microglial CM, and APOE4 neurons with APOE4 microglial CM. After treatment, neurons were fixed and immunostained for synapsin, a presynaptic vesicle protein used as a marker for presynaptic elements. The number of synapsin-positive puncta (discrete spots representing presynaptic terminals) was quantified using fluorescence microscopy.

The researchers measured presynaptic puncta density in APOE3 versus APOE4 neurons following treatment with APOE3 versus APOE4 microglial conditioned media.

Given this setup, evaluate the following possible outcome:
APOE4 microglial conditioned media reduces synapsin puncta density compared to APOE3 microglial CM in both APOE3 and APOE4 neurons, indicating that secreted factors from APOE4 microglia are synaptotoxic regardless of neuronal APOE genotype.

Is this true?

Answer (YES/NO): NO